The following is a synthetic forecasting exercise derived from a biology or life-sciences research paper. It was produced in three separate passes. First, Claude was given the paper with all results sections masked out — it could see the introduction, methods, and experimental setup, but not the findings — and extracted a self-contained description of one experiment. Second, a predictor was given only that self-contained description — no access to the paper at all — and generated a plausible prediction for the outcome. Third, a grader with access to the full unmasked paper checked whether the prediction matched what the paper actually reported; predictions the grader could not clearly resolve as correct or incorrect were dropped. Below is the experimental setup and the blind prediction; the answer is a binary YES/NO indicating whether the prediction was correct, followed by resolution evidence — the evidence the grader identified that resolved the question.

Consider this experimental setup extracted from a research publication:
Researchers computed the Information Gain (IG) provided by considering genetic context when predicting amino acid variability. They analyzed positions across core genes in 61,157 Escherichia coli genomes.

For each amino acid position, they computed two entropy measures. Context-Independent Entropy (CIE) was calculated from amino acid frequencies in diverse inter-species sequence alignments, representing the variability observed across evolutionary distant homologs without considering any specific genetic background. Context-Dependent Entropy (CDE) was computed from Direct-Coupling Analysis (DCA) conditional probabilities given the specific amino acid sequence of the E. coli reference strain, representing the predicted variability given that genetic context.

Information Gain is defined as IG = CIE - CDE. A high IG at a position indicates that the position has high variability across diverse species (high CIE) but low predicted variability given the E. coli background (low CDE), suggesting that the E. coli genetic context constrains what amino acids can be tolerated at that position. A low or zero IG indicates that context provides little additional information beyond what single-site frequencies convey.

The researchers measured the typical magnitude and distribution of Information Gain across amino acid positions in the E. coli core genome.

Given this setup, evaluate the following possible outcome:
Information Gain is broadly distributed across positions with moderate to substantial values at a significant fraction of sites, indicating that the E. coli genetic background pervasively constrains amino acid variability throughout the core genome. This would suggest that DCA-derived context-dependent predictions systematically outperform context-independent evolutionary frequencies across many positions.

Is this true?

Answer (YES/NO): YES